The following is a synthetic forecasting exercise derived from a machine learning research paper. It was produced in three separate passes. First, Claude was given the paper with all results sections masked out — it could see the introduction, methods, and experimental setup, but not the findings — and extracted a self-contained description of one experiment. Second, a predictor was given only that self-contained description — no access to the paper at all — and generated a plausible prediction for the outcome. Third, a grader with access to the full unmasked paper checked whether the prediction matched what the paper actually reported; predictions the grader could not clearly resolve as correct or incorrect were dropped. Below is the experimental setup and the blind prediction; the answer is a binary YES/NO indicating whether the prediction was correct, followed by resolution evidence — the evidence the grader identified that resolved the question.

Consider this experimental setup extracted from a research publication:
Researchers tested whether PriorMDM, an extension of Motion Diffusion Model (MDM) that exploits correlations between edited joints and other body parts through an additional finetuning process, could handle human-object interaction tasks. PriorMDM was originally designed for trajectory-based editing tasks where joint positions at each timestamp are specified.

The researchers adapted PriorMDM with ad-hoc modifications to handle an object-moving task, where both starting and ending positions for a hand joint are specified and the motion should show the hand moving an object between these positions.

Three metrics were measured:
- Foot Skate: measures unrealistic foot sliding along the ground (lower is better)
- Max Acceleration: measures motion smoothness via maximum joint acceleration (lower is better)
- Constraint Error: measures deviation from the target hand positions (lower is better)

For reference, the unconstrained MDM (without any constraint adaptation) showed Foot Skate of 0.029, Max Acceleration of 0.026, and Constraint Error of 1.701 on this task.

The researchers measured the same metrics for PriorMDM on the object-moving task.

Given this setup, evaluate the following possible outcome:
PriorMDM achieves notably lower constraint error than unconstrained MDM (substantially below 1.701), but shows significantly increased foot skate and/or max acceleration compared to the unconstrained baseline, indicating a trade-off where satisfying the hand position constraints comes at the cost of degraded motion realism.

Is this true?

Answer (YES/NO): NO